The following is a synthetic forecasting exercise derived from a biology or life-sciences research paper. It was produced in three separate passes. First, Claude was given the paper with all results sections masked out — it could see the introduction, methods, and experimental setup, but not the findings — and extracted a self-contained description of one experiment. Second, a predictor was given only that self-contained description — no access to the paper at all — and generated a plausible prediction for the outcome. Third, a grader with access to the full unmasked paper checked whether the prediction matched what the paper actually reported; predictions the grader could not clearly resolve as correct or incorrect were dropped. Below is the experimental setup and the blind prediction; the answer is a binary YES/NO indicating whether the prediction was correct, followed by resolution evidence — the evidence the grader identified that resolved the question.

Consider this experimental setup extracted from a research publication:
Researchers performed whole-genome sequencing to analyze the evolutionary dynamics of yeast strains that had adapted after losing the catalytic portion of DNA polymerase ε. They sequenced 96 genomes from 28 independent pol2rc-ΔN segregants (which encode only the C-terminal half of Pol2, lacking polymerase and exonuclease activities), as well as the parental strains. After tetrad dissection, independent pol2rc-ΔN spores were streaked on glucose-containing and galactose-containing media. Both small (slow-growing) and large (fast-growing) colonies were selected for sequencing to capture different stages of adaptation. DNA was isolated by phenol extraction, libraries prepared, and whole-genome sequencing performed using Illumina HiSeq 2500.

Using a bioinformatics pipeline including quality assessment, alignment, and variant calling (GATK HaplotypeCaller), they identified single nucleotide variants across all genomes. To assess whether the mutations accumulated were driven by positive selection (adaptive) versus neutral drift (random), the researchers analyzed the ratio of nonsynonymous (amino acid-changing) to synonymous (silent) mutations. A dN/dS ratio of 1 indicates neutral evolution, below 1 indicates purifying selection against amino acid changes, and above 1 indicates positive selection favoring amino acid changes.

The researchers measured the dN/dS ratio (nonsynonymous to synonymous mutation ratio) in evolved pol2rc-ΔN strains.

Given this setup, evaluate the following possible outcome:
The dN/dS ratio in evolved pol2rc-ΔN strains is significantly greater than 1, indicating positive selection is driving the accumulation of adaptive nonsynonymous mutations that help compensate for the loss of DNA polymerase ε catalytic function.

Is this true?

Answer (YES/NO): YES